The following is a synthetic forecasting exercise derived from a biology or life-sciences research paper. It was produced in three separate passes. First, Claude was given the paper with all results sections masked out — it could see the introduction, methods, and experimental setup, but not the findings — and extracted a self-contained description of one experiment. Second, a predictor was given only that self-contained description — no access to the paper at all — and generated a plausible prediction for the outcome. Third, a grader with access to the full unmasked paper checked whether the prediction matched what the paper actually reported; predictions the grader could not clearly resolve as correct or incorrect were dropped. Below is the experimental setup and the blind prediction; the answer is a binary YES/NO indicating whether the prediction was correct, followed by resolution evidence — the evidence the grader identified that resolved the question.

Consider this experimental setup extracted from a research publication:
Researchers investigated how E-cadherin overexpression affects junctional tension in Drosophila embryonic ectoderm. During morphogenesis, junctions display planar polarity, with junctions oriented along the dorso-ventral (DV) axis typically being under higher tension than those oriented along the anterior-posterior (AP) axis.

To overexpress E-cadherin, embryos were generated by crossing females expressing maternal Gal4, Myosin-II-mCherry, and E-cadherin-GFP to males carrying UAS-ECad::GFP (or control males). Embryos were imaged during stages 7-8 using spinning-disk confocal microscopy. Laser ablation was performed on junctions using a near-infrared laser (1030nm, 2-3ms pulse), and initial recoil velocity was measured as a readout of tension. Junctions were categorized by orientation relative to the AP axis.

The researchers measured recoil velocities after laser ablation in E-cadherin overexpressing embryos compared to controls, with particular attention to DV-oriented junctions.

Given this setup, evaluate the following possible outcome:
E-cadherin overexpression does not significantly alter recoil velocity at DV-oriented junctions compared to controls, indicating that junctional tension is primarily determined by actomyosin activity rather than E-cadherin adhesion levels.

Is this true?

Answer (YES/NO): YES